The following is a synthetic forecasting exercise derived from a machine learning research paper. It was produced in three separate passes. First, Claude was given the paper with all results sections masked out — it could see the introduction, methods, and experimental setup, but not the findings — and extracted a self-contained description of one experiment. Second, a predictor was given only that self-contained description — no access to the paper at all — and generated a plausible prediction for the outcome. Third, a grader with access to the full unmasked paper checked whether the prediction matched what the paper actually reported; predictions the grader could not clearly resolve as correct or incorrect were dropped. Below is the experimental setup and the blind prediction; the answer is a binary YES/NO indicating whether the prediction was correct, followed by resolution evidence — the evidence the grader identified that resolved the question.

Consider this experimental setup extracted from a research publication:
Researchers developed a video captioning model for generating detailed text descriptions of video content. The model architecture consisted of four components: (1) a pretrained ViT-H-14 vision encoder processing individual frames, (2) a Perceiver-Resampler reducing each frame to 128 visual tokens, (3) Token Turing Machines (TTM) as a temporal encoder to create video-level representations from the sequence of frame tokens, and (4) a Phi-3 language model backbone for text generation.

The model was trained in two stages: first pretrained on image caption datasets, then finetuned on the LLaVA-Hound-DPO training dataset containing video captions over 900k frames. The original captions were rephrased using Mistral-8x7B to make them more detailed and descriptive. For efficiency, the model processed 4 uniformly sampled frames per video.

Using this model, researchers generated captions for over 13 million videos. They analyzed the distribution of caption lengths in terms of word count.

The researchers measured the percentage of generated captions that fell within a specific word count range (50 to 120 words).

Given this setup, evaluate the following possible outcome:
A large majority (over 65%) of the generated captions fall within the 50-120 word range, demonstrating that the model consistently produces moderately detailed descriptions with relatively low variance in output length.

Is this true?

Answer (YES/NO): YES